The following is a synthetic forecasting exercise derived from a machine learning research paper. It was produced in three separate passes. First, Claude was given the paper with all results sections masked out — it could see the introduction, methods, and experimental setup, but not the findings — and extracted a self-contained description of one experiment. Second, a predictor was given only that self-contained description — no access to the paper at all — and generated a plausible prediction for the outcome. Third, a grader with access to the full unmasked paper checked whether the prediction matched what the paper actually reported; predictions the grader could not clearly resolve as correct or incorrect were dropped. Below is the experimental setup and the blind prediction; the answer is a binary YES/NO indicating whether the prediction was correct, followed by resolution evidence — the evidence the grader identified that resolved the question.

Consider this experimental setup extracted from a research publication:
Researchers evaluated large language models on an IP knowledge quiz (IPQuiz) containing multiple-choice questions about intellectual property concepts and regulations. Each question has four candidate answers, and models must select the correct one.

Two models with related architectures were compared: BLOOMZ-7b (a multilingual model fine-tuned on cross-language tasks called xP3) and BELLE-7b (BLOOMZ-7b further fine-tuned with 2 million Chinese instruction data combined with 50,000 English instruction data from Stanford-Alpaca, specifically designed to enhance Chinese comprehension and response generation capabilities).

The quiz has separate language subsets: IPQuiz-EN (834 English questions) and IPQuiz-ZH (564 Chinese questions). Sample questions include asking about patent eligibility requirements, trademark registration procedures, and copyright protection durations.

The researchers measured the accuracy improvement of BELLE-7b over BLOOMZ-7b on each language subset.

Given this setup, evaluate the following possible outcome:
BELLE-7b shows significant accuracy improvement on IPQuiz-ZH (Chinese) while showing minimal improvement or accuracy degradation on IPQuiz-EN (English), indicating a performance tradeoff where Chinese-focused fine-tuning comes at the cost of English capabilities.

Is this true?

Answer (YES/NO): NO